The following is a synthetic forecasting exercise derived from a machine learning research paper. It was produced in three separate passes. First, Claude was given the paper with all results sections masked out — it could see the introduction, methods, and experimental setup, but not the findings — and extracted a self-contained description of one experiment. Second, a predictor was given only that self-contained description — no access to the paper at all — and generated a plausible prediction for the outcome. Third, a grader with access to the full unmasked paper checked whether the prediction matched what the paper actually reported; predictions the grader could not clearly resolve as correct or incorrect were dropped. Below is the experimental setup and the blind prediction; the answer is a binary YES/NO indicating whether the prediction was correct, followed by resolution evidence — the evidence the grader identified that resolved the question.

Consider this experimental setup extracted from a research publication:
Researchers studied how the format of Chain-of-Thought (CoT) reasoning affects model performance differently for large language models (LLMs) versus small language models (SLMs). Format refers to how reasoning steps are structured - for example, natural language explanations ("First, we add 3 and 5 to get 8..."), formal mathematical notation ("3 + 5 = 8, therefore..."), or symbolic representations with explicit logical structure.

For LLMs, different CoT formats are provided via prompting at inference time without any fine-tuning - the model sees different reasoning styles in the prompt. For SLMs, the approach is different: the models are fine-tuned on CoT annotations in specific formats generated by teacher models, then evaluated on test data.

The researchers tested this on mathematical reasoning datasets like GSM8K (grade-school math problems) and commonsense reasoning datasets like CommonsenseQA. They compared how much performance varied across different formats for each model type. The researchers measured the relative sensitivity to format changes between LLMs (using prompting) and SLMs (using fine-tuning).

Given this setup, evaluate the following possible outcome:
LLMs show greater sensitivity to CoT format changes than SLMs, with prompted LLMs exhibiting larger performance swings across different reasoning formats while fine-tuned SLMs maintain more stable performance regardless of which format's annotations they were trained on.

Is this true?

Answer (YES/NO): YES